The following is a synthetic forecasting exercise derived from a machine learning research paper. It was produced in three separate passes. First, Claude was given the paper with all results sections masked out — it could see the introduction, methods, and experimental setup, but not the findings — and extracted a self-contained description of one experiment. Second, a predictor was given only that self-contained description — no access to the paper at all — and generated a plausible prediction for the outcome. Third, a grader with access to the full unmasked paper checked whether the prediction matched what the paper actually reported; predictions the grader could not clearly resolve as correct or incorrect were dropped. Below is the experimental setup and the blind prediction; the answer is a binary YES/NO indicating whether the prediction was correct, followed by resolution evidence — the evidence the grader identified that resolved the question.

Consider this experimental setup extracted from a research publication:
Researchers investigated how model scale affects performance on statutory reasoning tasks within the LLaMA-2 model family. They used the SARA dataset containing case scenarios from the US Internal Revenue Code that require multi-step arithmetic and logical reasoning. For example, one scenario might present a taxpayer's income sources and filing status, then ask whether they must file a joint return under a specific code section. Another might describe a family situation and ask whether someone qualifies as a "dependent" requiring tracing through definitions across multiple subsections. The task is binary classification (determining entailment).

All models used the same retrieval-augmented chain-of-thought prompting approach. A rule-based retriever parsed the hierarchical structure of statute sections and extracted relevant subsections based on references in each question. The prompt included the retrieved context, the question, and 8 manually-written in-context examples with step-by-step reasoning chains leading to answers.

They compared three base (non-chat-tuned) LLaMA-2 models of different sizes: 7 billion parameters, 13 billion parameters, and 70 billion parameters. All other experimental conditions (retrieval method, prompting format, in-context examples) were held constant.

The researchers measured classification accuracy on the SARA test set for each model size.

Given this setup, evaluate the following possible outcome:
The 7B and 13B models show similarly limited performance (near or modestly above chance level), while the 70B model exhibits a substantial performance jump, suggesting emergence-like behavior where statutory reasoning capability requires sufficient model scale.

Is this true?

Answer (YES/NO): YES